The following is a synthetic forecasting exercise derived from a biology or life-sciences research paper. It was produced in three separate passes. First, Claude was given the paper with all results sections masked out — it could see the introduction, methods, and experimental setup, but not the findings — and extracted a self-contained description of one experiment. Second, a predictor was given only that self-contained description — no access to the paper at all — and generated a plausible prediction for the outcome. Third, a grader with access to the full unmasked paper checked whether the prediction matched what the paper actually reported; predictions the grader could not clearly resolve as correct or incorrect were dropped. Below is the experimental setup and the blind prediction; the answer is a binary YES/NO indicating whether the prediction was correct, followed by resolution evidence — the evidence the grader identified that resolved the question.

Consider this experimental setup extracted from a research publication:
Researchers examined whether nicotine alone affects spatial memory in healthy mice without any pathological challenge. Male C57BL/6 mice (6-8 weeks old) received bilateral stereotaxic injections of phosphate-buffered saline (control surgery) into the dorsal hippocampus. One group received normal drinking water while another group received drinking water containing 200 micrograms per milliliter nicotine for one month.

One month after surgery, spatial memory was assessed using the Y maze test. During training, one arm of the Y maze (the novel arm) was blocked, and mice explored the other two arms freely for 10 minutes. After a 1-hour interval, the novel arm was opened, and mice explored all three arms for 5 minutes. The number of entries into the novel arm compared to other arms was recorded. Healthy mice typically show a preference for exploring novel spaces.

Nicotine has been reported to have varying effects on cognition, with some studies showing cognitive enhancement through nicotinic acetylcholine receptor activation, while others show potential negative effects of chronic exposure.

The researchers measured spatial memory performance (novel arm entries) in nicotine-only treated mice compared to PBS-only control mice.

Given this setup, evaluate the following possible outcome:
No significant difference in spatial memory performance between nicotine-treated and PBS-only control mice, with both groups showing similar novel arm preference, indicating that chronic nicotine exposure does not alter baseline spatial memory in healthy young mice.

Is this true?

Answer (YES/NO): NO